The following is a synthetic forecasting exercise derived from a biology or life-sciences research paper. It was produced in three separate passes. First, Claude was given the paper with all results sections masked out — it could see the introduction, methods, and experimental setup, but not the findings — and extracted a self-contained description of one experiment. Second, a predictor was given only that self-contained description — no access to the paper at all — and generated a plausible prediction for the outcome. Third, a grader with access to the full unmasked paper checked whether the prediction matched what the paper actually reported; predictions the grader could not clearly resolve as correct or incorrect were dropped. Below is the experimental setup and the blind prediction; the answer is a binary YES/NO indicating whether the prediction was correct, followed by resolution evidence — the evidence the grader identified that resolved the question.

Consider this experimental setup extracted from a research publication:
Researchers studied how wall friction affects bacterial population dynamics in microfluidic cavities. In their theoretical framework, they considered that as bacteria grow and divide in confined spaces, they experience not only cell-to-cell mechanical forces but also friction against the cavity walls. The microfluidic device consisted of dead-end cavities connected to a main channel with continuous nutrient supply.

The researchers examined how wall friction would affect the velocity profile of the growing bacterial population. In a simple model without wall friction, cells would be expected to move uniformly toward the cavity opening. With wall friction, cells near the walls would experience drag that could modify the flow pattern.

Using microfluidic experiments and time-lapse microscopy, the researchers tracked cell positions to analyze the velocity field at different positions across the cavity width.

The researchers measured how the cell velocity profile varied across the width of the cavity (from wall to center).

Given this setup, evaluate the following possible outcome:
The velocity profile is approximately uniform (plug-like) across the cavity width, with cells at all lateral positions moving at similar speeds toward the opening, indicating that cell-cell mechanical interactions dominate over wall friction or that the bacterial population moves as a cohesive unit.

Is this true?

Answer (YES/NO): NO